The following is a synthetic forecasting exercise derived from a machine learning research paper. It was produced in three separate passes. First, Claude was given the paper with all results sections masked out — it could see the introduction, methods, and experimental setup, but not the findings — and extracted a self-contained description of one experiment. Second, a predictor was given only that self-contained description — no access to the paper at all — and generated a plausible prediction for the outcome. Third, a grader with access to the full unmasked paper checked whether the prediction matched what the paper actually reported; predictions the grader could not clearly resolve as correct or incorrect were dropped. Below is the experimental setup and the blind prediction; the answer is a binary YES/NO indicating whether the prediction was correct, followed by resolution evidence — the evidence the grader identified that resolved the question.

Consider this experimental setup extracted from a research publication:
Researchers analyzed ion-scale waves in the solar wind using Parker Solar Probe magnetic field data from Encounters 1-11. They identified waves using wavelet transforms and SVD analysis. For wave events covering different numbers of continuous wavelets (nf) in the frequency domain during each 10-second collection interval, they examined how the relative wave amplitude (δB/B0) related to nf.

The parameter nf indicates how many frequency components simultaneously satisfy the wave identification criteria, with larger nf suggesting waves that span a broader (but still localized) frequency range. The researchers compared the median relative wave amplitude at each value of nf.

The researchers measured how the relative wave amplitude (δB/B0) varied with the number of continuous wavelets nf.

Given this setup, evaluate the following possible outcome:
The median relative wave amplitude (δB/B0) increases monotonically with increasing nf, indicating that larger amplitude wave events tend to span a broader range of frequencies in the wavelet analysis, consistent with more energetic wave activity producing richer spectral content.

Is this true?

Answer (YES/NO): YES